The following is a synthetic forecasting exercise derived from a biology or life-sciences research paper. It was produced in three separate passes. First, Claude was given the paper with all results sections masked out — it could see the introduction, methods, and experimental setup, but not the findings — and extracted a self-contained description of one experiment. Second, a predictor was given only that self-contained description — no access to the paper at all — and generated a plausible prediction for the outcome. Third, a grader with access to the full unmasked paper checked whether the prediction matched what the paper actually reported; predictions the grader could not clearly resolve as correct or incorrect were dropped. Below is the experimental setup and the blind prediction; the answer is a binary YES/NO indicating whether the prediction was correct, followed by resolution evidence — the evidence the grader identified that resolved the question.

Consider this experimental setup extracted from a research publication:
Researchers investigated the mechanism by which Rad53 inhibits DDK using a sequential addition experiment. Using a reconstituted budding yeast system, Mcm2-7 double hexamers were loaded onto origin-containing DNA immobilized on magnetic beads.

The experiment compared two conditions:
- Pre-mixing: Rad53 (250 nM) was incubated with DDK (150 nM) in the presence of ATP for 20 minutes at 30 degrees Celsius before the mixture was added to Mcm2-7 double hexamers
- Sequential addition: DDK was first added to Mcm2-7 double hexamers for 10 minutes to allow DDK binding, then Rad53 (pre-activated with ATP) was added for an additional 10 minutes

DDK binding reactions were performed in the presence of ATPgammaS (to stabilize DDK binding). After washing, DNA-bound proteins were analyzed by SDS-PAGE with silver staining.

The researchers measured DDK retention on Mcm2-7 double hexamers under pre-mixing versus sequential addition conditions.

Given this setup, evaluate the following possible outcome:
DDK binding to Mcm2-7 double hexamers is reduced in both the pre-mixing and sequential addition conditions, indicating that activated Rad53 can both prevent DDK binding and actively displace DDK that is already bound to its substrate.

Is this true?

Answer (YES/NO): YES